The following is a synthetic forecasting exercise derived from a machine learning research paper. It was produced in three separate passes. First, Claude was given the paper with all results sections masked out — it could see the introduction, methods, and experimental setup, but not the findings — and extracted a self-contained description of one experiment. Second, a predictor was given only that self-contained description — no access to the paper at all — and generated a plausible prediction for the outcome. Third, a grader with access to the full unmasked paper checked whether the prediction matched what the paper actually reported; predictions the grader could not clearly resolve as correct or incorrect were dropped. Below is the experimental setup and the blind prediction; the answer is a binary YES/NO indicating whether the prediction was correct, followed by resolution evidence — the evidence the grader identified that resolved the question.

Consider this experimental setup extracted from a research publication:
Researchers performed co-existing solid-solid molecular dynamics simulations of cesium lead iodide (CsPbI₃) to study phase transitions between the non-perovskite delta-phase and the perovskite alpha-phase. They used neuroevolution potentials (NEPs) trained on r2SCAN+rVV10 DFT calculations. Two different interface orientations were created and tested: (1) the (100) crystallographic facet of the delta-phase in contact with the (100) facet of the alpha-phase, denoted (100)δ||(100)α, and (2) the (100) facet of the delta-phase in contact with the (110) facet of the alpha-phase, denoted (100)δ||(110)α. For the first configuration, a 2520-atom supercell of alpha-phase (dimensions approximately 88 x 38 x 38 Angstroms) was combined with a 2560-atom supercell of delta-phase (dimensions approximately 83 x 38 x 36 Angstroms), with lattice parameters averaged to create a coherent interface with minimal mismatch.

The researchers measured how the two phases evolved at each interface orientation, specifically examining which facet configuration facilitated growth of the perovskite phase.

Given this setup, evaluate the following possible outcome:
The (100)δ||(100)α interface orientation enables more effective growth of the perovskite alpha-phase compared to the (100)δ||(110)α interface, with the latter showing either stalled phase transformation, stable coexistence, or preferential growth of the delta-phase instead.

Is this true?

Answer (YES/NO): YES